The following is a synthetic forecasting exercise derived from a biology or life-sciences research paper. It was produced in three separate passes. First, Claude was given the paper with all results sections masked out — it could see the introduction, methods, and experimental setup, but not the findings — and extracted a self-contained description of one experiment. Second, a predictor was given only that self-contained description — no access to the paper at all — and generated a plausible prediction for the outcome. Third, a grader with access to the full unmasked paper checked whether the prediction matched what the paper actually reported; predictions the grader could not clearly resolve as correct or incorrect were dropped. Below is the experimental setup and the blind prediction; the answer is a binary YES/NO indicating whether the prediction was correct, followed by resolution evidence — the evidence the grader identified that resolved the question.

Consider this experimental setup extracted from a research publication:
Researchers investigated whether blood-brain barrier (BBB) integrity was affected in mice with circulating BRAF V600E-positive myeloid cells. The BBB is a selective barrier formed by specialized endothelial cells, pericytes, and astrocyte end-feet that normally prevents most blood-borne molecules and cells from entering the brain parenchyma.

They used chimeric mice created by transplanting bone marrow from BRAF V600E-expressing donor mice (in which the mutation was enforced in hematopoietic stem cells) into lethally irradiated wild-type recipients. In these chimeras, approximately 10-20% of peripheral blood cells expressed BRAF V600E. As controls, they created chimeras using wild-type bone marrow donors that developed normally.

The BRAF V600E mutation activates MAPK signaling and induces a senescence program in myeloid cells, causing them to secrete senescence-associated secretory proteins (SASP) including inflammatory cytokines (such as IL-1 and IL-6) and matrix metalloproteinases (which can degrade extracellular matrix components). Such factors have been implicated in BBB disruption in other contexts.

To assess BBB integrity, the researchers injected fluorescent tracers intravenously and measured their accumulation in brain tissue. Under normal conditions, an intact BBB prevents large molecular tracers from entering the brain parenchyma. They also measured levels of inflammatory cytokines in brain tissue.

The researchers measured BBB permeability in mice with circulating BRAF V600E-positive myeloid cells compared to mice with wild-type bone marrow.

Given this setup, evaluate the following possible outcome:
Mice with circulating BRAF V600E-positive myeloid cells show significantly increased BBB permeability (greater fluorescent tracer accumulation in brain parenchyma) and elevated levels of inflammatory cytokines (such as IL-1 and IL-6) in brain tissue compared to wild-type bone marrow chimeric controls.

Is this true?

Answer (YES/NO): YES